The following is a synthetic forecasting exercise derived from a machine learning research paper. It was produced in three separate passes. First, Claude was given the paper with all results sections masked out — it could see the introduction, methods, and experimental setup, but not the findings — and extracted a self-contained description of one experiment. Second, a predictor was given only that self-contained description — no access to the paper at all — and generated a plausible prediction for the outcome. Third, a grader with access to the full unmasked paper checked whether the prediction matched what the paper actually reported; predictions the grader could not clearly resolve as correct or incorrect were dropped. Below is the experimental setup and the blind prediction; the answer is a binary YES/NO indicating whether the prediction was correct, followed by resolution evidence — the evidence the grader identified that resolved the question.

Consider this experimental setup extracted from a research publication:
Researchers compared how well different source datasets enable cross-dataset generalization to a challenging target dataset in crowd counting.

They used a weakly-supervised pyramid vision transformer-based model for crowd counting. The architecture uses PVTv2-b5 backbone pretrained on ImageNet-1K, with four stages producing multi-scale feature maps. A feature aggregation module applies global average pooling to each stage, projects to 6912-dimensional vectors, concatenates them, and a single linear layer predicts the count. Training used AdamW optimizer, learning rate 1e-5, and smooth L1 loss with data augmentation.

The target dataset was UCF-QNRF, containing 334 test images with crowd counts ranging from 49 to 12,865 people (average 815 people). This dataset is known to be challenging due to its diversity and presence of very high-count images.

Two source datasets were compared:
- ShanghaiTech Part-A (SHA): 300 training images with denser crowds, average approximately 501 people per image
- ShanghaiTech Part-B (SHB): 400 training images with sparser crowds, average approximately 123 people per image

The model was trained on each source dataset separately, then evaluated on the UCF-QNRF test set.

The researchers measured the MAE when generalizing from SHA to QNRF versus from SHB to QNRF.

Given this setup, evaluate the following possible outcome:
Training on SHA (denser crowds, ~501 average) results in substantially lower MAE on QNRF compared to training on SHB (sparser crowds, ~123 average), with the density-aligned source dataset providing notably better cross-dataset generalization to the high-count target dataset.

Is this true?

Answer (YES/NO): YES